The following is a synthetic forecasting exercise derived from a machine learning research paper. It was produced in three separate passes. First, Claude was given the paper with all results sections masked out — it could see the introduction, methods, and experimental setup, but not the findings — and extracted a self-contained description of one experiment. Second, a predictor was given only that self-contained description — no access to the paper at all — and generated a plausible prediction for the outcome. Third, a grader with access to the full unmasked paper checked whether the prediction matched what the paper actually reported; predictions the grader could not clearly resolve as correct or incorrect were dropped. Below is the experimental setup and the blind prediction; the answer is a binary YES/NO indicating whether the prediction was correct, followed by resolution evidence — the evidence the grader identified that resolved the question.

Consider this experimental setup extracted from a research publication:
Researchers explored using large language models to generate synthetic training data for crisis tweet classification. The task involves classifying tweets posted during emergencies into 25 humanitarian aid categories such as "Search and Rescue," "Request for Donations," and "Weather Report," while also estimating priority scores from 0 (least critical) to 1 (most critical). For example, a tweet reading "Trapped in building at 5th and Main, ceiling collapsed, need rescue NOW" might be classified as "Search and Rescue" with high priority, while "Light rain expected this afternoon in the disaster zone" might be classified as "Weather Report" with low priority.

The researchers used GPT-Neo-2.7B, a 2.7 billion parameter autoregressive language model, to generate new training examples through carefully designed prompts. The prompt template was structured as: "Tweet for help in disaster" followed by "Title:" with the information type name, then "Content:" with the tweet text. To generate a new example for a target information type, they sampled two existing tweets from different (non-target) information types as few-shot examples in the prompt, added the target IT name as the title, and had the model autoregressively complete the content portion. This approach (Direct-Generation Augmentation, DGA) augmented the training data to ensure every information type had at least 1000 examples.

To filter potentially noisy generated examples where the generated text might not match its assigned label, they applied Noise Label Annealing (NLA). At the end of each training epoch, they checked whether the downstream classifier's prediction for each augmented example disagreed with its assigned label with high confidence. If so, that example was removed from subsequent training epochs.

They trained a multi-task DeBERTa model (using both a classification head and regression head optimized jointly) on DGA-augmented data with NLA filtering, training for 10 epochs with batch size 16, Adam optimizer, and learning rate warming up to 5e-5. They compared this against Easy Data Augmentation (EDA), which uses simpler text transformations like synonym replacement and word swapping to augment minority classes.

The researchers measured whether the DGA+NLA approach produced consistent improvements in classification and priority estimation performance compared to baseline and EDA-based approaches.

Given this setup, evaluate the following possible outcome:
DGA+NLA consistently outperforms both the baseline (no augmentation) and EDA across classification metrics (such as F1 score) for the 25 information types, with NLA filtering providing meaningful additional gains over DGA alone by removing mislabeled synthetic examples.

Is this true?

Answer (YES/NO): NO